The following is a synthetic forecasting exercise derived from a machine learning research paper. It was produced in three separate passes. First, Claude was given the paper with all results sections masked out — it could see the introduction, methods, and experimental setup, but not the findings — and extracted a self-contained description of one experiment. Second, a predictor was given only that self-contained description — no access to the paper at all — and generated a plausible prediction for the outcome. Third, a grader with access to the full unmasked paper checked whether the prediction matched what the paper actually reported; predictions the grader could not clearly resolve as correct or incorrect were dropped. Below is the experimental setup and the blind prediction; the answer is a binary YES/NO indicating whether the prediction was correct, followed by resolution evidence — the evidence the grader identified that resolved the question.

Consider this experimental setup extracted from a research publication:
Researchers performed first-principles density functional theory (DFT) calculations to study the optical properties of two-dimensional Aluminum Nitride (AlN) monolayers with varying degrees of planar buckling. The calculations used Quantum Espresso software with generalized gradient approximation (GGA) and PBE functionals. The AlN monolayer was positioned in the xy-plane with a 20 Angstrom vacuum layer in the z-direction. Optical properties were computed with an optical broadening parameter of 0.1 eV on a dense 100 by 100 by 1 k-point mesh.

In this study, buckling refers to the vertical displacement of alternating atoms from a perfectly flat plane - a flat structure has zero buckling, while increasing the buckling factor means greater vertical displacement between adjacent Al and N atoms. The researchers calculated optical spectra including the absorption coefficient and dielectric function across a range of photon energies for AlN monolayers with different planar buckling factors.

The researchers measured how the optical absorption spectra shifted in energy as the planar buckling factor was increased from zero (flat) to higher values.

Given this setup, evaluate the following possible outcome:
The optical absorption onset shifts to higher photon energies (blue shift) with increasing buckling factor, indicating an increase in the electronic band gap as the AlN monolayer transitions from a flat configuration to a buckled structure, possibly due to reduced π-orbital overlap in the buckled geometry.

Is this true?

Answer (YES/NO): NO